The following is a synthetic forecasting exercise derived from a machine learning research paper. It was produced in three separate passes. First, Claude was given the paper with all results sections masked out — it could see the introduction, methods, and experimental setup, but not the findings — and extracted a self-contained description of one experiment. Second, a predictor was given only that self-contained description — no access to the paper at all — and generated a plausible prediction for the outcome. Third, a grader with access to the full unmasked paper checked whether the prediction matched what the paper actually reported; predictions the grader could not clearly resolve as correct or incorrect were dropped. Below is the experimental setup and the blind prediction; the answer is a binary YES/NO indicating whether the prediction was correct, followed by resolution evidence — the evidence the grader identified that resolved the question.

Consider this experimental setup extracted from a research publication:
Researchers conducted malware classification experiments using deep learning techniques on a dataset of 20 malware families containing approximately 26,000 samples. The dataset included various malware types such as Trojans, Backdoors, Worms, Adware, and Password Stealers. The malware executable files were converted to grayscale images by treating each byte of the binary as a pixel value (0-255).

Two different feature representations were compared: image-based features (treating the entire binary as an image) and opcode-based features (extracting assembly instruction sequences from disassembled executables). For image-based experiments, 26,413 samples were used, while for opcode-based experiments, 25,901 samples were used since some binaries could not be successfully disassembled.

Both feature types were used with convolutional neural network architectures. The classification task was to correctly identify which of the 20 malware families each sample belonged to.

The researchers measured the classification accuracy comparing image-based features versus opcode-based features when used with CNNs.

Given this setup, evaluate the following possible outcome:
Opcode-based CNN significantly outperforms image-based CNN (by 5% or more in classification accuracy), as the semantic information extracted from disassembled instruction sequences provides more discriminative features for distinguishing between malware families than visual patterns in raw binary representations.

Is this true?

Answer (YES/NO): NO